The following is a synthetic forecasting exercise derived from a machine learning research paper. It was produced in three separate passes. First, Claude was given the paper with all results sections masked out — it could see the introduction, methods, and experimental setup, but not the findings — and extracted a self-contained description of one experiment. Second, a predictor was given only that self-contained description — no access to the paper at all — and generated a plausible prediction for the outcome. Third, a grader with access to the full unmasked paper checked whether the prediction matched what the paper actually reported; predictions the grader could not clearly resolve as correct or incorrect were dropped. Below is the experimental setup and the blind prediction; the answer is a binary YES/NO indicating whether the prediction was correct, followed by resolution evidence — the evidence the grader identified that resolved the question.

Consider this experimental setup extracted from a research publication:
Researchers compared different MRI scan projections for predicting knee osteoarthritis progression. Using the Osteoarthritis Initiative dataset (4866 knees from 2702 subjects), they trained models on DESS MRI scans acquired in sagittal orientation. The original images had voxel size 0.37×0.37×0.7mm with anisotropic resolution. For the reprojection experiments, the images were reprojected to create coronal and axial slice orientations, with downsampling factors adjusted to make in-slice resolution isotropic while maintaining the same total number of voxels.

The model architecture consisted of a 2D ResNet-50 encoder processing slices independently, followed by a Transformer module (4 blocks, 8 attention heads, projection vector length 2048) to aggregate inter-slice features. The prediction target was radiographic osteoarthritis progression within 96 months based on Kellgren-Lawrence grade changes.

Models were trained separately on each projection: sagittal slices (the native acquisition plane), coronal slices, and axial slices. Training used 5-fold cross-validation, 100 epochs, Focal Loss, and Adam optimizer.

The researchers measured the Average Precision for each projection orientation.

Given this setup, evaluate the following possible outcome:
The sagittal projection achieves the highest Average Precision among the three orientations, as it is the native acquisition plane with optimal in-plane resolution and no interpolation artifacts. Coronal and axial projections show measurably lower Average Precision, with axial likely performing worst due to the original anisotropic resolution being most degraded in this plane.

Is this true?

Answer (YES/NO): NO